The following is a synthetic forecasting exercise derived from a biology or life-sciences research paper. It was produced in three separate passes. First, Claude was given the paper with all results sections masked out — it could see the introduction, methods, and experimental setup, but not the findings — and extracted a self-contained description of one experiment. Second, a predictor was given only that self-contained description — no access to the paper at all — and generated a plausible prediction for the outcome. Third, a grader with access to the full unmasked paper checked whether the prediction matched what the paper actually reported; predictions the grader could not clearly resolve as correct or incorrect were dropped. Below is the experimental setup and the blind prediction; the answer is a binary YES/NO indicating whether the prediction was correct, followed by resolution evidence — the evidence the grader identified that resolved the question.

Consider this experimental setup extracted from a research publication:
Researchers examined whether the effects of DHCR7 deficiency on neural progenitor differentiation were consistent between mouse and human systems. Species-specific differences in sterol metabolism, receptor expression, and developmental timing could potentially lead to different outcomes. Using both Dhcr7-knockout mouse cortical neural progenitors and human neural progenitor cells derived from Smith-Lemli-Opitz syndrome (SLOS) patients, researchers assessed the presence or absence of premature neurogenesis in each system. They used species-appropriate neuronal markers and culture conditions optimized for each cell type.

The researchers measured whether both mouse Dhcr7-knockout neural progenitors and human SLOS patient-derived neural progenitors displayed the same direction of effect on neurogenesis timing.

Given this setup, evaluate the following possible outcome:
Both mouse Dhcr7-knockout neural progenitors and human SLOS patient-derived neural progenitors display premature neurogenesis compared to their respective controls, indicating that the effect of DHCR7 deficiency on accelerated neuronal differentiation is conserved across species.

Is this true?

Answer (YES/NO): YES